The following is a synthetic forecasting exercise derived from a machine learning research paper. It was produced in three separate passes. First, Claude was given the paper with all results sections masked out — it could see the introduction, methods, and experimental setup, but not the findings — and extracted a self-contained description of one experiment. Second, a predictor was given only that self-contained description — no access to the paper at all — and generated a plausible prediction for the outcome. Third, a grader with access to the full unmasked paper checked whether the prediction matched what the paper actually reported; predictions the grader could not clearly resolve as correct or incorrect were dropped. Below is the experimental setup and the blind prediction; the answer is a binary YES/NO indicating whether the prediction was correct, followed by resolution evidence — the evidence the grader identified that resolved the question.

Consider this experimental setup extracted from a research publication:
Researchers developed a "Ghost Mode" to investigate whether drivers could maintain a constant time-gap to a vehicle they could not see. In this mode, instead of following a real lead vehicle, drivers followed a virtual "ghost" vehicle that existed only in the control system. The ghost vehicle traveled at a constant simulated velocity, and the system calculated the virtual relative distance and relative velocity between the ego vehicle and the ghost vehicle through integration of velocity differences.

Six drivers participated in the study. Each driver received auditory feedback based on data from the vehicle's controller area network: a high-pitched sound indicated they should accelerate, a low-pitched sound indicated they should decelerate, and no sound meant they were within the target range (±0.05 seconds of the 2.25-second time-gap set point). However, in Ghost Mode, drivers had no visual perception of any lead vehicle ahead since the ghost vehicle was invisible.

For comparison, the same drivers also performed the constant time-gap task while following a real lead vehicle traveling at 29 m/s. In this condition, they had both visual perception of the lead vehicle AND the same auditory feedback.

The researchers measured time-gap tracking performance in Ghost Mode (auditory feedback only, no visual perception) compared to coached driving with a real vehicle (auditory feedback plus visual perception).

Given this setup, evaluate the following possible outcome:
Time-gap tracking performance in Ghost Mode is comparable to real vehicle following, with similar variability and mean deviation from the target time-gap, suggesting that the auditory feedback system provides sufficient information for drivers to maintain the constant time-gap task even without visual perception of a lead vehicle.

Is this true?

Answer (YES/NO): NO